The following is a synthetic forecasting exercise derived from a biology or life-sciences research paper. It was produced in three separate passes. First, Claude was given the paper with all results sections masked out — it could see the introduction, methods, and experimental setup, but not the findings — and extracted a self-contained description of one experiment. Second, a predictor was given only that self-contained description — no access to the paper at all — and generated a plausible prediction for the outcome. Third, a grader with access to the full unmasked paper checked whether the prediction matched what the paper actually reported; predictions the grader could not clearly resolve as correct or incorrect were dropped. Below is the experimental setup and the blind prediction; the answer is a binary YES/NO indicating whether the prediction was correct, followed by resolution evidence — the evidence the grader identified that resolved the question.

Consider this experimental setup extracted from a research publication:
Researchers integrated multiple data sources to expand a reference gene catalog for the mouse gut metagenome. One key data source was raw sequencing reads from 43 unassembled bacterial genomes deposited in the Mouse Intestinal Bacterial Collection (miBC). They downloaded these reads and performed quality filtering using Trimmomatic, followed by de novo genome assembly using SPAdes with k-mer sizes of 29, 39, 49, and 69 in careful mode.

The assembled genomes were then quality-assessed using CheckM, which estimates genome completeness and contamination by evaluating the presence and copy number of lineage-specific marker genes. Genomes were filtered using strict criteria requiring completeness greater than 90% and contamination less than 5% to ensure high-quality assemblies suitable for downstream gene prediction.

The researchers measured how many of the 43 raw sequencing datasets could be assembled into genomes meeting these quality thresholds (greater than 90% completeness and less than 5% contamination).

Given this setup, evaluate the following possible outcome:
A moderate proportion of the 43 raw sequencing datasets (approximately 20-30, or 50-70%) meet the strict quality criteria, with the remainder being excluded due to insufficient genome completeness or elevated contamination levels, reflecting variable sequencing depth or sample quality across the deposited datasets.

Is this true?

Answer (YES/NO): NO